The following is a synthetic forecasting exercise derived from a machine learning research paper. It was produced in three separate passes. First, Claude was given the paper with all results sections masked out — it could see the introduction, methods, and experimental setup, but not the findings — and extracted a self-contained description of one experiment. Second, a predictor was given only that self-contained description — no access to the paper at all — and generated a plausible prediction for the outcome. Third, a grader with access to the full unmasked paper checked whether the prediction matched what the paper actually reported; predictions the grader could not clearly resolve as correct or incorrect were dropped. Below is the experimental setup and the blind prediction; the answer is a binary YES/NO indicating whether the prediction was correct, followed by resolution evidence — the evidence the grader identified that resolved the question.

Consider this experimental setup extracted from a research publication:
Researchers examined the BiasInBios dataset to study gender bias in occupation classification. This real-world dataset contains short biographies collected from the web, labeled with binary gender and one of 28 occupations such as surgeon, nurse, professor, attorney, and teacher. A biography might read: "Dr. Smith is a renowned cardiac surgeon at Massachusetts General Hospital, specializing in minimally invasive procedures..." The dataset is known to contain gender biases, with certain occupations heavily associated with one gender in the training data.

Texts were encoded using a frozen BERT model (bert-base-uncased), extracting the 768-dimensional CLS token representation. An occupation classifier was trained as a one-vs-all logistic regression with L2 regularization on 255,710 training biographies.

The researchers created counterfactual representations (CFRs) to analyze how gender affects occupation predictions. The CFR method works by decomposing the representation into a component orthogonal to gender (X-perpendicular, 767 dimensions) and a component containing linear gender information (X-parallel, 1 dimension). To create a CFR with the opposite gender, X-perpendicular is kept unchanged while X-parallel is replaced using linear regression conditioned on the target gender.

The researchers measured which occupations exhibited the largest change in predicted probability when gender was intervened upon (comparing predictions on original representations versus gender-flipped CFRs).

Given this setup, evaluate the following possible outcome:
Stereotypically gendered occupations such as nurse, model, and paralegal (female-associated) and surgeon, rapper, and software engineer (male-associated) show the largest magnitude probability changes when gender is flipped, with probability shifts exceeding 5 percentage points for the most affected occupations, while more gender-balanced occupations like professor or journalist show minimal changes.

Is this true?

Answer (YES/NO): NO